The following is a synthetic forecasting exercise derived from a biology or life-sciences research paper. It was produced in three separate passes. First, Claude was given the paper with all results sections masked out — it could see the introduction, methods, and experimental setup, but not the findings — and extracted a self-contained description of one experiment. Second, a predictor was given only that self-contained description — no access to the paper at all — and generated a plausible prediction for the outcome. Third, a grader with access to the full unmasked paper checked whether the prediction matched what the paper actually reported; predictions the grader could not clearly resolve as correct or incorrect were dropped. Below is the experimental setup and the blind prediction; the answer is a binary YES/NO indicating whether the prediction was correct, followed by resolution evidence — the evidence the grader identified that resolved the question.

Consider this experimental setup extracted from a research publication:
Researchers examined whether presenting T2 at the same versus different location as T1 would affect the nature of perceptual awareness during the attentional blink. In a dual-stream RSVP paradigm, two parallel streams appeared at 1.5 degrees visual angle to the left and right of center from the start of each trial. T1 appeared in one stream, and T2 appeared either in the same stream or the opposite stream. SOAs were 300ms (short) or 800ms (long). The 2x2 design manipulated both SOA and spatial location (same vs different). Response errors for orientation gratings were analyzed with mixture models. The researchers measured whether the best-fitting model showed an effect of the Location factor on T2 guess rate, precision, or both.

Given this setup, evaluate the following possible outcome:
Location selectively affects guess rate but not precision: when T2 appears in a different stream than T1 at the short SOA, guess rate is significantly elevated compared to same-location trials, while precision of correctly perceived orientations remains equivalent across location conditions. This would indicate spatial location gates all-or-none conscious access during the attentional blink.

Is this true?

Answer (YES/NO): NO